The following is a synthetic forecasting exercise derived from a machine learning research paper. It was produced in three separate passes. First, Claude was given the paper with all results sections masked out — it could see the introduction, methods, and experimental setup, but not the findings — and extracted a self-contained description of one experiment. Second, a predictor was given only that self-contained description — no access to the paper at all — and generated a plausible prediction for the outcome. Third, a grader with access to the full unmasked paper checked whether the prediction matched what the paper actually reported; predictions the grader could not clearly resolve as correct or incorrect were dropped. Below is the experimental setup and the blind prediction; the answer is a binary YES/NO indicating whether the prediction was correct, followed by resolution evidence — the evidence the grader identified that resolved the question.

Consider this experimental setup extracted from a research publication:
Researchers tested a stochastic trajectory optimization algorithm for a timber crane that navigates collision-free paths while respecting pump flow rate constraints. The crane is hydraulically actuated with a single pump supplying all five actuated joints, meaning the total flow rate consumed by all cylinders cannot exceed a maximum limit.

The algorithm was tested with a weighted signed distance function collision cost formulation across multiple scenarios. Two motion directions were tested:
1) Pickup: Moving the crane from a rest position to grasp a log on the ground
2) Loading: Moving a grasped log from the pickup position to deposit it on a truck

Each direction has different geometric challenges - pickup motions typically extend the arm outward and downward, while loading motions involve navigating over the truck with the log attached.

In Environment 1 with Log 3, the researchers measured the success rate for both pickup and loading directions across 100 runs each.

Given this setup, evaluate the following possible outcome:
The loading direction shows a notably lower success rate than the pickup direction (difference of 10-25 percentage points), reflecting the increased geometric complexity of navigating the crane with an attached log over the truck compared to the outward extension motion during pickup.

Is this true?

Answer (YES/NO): YES